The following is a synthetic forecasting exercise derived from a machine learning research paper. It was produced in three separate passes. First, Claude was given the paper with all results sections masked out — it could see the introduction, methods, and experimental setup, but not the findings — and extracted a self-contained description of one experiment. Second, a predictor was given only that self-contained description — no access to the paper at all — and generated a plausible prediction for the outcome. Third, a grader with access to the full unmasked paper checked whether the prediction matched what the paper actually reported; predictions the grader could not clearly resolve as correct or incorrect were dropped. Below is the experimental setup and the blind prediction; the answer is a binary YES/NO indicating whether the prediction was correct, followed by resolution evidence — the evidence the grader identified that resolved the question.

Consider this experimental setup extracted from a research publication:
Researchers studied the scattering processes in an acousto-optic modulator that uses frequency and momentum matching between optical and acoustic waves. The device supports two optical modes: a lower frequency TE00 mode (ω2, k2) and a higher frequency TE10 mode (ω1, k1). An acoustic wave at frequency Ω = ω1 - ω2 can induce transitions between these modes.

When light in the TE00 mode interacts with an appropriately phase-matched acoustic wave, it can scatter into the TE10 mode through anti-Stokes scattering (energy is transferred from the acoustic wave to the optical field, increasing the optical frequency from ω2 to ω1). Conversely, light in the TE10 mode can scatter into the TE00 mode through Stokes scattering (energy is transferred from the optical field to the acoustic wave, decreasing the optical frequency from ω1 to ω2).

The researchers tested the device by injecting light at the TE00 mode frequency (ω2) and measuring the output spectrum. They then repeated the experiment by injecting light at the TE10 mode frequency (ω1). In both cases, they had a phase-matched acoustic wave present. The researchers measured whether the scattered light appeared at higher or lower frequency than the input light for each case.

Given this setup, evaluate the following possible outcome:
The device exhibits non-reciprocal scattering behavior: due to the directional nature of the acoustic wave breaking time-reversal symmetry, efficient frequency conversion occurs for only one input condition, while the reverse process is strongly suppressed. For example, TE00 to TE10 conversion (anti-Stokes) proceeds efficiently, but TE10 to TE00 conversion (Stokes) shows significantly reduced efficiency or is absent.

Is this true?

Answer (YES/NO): NO